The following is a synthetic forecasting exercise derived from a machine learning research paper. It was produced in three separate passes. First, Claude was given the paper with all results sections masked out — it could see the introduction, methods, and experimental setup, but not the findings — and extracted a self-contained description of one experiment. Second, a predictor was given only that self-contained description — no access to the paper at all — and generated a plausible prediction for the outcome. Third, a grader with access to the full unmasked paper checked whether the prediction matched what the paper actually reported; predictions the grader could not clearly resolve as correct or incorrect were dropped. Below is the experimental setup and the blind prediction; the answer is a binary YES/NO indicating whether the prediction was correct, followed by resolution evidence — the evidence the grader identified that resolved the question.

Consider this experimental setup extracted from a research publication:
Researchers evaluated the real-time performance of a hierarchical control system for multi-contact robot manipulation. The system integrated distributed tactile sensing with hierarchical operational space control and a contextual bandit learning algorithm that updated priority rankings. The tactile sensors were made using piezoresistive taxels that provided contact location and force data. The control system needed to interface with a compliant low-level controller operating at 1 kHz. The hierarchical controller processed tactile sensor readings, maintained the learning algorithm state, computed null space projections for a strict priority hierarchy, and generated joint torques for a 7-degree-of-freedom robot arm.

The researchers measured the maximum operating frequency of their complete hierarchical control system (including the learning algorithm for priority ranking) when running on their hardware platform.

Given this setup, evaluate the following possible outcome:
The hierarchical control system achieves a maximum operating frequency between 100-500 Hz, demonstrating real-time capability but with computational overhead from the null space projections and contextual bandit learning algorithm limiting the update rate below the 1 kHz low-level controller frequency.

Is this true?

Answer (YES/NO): YES